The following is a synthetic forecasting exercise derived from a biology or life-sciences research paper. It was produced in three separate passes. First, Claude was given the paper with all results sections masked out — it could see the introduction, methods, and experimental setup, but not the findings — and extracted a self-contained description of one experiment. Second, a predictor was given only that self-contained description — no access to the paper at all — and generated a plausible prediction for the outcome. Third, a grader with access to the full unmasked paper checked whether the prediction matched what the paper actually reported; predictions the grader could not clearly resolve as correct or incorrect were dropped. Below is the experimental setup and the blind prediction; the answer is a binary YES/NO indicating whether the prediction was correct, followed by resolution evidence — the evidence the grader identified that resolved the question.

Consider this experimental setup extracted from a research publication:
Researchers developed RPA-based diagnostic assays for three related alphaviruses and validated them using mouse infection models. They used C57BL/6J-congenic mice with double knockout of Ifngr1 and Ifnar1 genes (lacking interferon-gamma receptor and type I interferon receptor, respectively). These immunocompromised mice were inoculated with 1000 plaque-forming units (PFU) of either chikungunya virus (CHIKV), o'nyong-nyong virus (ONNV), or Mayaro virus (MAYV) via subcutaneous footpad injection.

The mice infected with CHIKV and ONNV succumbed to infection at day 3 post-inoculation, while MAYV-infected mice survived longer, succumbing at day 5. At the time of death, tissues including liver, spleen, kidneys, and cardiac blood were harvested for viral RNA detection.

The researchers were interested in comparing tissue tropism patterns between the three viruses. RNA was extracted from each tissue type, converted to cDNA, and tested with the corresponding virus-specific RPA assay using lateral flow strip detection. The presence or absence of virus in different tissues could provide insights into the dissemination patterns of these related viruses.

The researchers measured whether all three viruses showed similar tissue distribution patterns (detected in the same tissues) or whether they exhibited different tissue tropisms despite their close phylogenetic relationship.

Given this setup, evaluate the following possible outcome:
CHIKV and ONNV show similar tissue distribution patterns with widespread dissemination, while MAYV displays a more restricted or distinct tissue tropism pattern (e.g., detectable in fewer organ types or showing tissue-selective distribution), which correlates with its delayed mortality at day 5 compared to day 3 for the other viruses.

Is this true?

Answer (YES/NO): NO